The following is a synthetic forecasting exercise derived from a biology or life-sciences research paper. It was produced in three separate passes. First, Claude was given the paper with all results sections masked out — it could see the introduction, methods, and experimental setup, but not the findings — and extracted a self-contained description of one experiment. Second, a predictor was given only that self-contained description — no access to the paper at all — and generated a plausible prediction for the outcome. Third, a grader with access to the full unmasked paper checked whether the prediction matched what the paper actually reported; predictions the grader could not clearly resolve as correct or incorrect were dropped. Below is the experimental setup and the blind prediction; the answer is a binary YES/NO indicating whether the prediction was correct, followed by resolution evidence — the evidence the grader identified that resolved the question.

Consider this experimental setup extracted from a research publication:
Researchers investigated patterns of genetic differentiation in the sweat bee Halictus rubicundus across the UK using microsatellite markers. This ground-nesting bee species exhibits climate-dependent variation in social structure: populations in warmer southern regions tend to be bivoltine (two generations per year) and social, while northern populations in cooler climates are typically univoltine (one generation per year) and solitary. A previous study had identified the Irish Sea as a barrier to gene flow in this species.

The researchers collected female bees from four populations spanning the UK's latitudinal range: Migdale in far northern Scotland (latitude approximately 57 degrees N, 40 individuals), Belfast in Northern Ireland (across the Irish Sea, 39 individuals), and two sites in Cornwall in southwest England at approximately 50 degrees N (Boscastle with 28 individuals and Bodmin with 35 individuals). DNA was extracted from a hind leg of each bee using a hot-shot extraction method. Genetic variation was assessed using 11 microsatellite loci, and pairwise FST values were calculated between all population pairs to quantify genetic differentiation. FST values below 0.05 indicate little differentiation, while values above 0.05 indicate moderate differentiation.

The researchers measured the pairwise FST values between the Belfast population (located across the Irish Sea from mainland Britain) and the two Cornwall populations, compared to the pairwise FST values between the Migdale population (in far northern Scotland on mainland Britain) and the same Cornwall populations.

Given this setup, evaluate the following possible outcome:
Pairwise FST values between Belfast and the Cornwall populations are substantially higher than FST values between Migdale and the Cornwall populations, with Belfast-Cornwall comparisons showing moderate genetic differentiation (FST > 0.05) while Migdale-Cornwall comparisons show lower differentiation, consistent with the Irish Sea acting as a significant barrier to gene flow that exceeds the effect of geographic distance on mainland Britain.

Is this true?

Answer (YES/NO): NO